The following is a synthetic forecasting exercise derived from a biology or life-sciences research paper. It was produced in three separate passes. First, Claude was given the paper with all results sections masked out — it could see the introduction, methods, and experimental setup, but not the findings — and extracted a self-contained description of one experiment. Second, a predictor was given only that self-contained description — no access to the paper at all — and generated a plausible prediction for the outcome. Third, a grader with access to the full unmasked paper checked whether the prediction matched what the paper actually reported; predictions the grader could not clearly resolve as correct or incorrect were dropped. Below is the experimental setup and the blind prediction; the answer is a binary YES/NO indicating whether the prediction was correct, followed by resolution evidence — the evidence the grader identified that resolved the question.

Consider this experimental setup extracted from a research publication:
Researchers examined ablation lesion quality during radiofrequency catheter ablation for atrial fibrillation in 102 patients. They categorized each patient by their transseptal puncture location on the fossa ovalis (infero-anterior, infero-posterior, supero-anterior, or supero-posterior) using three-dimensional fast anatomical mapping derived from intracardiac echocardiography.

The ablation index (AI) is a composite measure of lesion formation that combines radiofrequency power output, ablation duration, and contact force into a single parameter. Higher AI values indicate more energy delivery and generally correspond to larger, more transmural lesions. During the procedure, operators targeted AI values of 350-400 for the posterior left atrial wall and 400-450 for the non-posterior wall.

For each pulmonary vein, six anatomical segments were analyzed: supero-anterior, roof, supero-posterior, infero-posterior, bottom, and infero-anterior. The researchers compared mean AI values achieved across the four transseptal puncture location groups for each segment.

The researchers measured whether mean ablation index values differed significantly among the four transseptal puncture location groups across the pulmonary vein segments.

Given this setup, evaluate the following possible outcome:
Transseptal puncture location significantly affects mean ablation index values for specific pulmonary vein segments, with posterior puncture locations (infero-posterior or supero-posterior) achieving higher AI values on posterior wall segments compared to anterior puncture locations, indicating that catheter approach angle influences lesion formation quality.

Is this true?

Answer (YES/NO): NO